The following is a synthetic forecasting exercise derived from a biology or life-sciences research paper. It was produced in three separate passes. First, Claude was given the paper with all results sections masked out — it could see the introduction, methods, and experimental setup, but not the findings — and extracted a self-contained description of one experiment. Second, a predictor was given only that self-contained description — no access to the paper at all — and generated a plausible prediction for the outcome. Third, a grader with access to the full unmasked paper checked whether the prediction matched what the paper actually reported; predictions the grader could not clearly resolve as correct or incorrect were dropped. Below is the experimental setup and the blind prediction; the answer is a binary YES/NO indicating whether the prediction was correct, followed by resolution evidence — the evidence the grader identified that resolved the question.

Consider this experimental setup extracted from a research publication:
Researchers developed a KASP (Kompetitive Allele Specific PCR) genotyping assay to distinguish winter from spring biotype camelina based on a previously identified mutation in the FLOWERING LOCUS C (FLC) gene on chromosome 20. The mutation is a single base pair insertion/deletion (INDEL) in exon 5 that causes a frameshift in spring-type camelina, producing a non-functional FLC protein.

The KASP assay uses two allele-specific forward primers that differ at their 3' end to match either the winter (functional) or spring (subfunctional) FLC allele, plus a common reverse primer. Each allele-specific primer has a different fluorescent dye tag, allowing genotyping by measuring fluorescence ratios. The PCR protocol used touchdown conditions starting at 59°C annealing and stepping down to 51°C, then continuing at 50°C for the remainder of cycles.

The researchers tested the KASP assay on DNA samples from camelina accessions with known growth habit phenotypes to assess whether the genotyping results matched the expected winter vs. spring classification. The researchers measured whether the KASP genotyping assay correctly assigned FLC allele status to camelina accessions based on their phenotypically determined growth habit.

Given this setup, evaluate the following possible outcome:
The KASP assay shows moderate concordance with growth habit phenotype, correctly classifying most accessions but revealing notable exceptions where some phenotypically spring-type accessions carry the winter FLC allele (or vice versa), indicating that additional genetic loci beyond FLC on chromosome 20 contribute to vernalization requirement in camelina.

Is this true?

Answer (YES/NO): YES